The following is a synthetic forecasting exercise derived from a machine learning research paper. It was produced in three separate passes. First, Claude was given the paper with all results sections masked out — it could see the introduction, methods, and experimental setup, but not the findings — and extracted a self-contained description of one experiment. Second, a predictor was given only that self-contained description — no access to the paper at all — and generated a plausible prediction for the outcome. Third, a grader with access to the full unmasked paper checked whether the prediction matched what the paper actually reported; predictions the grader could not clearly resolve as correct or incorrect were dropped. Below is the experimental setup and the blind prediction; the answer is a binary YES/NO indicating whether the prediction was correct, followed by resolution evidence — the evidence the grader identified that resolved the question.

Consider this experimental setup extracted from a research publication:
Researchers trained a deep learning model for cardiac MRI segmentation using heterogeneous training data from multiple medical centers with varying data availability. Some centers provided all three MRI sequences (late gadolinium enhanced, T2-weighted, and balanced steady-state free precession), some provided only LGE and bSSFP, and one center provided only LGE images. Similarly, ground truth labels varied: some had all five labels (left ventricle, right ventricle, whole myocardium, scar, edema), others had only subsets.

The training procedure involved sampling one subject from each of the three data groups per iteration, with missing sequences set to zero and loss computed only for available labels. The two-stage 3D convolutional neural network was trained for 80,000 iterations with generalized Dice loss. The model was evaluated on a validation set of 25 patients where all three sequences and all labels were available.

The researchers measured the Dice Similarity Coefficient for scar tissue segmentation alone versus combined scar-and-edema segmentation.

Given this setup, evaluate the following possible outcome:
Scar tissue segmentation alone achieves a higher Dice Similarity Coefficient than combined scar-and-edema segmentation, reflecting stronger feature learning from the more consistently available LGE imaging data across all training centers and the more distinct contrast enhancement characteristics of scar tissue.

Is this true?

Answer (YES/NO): NO